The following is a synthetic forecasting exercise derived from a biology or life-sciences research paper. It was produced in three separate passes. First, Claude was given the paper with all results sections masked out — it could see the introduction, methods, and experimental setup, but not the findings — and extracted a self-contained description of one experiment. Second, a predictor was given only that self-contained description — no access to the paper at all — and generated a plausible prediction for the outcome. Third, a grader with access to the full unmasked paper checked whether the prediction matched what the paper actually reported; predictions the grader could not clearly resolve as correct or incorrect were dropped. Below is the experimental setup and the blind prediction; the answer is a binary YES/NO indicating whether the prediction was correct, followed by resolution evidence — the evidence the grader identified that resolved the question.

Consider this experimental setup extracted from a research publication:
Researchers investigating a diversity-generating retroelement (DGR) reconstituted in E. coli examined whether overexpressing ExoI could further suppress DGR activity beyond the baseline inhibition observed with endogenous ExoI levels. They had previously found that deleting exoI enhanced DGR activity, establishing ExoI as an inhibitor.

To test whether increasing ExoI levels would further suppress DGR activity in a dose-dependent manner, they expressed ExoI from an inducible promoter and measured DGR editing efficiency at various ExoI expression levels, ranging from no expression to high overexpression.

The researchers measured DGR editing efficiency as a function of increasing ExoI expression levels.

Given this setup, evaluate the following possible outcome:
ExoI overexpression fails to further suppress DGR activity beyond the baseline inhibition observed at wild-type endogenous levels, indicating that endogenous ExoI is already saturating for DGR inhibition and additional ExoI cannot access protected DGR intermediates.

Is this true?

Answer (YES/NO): YES